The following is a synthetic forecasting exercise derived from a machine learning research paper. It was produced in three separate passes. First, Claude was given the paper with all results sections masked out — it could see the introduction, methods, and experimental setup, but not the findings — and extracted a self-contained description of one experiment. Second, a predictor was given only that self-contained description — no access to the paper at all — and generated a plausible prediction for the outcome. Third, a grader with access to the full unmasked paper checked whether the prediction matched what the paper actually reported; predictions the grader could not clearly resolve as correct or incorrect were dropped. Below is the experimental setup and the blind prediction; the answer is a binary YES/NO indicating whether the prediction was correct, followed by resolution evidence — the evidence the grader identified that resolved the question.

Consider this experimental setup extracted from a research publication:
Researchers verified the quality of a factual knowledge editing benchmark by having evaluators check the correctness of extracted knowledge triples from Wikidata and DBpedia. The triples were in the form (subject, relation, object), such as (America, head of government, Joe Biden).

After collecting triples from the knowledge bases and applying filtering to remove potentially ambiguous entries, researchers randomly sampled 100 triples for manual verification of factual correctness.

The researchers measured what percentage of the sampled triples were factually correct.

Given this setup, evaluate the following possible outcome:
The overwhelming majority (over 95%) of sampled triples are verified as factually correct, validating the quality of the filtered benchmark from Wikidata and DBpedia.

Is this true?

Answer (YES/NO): YES